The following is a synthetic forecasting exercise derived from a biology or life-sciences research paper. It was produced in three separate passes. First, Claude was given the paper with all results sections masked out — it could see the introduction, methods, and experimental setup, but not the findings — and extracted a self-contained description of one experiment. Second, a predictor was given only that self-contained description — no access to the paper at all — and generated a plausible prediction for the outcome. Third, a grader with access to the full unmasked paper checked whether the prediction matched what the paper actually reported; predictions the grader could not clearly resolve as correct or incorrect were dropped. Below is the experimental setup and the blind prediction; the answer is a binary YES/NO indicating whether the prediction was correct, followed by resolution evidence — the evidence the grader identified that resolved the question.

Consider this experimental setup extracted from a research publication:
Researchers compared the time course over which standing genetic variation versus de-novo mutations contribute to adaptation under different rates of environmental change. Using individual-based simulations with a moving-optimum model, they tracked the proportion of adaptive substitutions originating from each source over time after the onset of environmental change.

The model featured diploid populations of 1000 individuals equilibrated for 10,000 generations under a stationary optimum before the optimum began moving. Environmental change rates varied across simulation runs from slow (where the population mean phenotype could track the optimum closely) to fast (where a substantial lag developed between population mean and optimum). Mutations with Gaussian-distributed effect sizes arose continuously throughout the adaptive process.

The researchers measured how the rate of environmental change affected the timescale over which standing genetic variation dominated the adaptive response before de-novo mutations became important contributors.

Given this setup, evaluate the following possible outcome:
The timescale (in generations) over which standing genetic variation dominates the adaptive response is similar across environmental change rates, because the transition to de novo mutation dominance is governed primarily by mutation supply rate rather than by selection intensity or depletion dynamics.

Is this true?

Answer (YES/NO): NO